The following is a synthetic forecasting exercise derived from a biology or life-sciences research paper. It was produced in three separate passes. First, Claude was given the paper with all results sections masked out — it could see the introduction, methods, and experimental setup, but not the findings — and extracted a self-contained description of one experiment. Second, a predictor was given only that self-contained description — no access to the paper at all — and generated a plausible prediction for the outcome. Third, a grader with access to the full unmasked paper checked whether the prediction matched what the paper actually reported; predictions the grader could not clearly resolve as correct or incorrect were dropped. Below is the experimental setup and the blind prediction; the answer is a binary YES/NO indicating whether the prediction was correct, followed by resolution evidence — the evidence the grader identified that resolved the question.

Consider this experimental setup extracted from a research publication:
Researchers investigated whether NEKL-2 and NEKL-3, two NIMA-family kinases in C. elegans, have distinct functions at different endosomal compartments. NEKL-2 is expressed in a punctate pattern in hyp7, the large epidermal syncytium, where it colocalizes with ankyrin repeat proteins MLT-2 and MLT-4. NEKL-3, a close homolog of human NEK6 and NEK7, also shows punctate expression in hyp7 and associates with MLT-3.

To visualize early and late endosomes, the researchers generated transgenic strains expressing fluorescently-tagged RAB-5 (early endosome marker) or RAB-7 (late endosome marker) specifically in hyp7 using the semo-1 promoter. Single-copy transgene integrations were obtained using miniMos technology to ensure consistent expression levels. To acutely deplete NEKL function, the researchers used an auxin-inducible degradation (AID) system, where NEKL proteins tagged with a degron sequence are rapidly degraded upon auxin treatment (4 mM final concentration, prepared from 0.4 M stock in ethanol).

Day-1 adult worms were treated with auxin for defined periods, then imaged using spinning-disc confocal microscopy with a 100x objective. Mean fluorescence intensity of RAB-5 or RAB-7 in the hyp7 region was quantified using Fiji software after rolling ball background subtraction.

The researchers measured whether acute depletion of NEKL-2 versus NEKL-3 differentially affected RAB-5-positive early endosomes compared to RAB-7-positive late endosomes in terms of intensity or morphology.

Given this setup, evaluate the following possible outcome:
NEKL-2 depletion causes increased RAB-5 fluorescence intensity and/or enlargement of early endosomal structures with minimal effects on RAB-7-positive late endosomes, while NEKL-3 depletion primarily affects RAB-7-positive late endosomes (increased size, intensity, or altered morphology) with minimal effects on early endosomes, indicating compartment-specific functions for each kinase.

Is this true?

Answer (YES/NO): NO